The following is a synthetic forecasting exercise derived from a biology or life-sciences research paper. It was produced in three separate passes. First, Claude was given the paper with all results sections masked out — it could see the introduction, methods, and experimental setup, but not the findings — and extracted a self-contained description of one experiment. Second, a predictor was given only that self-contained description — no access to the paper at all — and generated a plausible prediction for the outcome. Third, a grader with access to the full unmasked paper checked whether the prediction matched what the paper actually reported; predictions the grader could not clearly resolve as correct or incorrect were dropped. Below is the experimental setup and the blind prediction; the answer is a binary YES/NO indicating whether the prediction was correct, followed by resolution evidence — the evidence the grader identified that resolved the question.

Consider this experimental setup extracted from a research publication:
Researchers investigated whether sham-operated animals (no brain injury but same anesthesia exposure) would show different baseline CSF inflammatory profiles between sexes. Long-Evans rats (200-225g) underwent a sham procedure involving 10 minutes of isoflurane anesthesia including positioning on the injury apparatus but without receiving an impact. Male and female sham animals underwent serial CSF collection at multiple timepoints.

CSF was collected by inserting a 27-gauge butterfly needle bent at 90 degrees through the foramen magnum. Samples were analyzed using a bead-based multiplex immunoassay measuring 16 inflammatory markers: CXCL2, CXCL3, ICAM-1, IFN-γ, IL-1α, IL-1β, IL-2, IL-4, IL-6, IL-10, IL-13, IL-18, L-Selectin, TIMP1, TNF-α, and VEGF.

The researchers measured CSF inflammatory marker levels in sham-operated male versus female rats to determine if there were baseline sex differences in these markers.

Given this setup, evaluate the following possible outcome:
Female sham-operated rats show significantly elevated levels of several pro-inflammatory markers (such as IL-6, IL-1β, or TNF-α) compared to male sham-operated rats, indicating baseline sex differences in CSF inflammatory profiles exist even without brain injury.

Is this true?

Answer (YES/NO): NO